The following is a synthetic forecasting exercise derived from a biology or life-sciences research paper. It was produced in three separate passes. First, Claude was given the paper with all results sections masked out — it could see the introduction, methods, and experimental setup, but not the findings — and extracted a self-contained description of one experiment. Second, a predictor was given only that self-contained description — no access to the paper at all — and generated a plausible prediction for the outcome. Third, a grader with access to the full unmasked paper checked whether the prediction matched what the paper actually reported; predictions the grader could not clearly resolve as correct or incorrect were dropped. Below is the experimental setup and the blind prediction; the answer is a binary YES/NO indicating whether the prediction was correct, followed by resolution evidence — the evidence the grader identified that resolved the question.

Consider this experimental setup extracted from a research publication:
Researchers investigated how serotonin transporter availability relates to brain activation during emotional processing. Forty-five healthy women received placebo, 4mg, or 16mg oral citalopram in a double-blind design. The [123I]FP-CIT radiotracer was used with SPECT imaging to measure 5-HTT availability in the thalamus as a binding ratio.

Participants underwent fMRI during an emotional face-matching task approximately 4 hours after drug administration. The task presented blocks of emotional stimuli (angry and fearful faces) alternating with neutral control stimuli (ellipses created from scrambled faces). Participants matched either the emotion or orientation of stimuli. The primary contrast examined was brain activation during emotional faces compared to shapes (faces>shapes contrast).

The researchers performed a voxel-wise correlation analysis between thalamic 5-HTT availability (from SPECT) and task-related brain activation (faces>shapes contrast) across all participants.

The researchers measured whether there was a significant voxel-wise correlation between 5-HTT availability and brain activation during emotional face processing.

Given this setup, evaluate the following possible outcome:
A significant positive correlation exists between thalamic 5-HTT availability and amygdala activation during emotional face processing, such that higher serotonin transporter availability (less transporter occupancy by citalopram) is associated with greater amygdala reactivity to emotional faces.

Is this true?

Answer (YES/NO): NO